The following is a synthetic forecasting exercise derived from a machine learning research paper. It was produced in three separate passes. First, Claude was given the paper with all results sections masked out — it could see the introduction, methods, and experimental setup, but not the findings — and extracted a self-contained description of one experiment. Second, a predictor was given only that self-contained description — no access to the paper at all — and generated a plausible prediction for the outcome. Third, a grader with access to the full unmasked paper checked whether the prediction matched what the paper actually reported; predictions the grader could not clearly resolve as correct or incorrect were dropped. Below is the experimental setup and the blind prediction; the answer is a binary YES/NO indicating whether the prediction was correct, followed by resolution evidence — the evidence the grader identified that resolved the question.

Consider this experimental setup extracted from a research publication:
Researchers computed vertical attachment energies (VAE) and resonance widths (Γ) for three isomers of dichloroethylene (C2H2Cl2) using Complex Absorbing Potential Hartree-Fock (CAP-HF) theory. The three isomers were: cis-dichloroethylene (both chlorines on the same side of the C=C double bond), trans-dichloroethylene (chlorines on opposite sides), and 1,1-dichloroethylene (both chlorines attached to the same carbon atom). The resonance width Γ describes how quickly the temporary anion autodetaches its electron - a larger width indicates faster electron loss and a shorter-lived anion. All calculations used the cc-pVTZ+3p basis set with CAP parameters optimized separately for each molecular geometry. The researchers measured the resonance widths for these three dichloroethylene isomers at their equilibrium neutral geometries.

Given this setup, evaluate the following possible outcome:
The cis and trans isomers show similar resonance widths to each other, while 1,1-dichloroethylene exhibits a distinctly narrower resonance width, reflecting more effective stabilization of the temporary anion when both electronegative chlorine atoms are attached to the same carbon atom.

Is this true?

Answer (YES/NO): NO